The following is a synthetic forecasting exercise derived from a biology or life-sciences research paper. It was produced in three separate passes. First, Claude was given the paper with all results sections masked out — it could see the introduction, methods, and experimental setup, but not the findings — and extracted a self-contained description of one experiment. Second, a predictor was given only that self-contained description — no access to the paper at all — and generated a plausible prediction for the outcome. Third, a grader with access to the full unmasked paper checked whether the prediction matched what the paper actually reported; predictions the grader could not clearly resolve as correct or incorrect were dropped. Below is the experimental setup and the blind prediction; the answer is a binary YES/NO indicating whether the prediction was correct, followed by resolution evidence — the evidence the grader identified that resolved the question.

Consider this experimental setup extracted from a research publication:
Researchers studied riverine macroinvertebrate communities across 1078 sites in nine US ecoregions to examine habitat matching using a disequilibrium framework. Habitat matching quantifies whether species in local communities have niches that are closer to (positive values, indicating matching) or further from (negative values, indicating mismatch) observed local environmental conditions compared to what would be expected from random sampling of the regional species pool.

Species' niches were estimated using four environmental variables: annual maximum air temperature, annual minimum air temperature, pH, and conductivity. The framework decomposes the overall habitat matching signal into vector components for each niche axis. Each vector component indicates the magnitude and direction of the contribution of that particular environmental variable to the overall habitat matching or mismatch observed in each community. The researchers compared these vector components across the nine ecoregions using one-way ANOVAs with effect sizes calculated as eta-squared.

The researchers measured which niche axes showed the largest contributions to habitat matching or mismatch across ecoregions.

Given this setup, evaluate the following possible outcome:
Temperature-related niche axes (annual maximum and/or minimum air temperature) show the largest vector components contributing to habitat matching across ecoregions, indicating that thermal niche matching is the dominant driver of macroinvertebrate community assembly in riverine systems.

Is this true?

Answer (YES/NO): NO